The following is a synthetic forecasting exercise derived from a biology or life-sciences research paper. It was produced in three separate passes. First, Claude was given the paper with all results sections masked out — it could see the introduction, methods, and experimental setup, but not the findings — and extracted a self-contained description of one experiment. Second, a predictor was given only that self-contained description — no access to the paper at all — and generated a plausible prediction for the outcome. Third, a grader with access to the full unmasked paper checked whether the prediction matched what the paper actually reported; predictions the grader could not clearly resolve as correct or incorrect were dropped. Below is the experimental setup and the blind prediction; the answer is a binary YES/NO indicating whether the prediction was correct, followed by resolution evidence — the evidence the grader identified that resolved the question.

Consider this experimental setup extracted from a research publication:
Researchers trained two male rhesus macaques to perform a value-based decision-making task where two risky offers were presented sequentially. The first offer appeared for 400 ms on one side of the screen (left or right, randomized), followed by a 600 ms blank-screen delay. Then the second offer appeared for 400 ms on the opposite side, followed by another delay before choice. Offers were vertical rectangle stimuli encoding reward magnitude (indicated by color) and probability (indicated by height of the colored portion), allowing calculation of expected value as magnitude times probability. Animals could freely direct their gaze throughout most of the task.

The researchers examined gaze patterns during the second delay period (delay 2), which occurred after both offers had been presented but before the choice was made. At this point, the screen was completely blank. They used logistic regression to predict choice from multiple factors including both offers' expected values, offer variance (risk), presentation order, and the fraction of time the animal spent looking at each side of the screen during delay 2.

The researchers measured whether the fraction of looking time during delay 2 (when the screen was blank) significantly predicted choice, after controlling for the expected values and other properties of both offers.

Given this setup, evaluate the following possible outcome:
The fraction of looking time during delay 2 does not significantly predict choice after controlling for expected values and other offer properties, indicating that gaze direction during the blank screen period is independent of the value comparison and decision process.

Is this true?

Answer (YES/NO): NO